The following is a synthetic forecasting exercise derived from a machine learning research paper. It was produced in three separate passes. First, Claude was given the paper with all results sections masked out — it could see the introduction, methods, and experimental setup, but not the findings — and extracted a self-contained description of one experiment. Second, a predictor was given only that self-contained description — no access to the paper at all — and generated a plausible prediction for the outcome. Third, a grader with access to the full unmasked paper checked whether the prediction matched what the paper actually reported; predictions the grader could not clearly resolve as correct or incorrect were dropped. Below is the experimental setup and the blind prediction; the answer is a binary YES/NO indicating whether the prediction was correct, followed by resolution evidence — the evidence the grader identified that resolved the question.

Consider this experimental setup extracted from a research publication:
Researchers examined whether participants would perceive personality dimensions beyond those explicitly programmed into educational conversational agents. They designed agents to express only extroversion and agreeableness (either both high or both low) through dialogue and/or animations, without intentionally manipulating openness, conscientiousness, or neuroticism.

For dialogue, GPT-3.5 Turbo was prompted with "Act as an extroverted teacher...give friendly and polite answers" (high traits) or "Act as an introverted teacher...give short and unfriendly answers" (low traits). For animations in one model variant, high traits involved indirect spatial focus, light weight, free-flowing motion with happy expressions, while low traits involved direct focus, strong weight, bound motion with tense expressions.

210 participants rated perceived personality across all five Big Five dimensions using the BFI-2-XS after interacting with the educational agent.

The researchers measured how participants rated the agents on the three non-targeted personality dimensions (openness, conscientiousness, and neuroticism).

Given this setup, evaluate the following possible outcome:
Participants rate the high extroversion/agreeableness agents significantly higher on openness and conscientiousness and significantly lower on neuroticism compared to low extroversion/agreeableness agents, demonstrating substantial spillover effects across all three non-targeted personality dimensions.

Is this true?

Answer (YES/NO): NO